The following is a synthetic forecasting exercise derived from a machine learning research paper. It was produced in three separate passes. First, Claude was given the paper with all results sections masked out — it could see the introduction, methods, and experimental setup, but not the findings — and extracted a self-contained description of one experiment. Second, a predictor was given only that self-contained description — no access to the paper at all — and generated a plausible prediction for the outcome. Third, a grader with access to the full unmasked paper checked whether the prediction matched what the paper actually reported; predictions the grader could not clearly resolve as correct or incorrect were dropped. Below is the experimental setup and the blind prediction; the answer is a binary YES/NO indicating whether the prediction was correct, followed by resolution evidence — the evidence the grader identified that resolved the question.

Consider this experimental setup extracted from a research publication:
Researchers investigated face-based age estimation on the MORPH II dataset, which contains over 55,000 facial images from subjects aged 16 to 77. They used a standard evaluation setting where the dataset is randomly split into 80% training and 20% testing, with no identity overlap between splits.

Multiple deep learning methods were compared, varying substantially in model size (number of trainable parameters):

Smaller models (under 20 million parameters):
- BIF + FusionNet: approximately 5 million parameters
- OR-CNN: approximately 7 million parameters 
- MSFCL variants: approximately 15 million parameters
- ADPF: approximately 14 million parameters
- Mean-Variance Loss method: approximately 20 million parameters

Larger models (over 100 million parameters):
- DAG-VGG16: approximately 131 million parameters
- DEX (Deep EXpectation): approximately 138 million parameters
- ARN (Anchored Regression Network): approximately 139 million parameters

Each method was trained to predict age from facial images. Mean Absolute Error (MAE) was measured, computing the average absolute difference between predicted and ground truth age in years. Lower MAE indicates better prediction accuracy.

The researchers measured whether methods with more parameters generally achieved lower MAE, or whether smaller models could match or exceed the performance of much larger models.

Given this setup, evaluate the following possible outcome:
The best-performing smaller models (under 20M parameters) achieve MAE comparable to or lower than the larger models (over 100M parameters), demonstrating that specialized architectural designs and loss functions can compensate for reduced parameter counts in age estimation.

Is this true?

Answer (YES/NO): YES